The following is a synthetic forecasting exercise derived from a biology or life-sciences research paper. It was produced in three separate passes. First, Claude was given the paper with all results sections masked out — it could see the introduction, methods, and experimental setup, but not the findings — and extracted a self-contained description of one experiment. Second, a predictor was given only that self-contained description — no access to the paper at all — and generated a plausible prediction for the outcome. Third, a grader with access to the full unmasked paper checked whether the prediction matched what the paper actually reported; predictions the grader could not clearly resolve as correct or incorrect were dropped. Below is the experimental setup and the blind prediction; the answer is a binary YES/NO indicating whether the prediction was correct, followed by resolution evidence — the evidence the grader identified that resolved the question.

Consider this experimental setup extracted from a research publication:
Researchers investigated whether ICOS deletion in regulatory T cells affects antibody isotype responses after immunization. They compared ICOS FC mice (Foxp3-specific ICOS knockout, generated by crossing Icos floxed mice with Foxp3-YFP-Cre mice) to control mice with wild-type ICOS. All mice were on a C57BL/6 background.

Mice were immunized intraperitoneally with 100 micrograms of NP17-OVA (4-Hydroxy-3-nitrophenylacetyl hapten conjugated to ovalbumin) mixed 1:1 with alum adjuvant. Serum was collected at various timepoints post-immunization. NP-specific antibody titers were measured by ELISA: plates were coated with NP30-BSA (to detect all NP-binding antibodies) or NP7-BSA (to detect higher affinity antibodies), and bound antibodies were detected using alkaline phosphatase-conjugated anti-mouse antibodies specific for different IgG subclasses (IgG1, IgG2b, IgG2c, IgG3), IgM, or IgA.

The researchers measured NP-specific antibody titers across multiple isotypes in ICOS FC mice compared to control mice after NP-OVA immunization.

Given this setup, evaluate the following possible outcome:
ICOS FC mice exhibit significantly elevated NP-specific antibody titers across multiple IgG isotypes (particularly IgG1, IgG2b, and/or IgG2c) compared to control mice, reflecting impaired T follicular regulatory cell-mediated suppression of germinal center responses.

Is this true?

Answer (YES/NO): NO